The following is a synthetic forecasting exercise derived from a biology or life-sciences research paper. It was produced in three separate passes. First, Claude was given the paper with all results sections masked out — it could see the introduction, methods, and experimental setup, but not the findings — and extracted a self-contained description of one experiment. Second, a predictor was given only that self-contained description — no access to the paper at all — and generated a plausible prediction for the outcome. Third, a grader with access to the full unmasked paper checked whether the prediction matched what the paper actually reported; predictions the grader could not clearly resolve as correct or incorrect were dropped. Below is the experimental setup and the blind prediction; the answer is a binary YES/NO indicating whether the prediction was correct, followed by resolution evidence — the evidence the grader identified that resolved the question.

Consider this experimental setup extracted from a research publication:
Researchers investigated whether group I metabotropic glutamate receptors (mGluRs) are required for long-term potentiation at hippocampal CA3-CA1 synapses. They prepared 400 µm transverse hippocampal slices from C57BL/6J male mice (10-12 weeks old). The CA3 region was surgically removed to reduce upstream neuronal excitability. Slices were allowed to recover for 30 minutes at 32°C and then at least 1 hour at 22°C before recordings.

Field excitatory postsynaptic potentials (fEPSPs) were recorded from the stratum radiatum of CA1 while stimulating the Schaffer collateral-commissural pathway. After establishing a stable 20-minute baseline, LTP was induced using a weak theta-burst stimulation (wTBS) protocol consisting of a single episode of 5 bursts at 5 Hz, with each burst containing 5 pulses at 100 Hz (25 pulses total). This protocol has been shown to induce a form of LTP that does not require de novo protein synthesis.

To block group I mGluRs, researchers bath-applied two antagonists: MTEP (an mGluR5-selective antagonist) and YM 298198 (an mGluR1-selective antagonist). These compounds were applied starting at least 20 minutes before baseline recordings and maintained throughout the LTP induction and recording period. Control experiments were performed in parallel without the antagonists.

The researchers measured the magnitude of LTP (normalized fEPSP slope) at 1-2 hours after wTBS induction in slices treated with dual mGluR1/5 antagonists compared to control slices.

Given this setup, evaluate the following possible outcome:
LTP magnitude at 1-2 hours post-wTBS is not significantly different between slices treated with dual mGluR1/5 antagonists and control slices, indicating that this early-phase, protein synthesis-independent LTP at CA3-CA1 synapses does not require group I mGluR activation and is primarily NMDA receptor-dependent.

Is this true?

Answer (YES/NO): YES